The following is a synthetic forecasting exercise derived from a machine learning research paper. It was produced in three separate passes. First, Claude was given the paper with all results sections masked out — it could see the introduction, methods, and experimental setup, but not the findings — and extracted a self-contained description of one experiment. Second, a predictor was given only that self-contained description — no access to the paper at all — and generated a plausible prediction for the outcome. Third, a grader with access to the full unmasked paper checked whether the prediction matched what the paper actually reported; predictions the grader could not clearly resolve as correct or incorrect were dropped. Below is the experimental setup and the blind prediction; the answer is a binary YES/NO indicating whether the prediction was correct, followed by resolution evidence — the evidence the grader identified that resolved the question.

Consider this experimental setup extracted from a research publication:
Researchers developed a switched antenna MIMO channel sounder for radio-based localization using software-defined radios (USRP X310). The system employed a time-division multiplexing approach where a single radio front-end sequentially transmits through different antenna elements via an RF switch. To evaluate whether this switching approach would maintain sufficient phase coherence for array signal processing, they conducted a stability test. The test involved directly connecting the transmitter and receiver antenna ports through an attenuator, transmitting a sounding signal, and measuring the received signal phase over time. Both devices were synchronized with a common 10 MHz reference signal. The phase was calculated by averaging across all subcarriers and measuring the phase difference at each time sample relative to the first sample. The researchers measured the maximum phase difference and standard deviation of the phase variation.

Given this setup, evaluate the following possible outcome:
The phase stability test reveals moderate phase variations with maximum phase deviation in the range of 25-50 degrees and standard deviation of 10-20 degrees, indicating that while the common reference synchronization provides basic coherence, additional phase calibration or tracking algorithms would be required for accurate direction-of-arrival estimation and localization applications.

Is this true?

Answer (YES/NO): NO